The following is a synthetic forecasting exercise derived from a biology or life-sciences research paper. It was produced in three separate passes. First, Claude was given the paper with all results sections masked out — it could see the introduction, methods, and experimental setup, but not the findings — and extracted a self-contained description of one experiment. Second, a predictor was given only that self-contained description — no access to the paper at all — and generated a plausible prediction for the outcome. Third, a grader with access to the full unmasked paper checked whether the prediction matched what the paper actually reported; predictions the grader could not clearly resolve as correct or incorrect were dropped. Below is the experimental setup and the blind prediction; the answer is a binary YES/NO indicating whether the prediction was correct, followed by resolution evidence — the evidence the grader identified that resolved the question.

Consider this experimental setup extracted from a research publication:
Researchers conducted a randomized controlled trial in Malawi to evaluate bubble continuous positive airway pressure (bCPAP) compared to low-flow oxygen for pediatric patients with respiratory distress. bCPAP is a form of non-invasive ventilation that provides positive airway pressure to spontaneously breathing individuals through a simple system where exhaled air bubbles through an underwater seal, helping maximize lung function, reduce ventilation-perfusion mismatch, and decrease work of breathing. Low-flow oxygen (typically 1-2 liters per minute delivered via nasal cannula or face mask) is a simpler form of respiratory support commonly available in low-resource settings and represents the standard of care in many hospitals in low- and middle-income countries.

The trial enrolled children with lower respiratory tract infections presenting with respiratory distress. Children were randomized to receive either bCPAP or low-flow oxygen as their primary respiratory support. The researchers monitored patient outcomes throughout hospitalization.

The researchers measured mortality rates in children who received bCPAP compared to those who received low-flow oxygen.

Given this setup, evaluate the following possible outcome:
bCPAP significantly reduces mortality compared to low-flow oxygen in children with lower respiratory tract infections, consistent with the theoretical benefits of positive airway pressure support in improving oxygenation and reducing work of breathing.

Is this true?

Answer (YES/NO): NO